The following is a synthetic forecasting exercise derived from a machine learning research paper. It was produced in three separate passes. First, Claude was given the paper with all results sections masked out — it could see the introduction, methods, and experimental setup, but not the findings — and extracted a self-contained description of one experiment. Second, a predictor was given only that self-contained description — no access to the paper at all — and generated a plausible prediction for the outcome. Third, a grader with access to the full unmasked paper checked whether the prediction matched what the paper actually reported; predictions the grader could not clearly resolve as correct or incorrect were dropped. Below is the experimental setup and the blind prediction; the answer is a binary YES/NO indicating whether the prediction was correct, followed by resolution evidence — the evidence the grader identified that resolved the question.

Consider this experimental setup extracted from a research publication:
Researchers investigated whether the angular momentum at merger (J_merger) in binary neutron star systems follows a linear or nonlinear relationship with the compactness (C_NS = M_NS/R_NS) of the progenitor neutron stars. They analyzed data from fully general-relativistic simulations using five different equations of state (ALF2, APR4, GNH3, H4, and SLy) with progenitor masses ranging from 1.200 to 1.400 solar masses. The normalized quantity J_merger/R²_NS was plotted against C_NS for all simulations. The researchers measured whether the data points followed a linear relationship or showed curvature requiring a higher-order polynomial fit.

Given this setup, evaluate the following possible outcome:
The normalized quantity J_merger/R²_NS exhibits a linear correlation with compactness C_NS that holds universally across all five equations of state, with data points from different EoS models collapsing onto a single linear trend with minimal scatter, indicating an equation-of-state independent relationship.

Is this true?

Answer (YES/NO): YES